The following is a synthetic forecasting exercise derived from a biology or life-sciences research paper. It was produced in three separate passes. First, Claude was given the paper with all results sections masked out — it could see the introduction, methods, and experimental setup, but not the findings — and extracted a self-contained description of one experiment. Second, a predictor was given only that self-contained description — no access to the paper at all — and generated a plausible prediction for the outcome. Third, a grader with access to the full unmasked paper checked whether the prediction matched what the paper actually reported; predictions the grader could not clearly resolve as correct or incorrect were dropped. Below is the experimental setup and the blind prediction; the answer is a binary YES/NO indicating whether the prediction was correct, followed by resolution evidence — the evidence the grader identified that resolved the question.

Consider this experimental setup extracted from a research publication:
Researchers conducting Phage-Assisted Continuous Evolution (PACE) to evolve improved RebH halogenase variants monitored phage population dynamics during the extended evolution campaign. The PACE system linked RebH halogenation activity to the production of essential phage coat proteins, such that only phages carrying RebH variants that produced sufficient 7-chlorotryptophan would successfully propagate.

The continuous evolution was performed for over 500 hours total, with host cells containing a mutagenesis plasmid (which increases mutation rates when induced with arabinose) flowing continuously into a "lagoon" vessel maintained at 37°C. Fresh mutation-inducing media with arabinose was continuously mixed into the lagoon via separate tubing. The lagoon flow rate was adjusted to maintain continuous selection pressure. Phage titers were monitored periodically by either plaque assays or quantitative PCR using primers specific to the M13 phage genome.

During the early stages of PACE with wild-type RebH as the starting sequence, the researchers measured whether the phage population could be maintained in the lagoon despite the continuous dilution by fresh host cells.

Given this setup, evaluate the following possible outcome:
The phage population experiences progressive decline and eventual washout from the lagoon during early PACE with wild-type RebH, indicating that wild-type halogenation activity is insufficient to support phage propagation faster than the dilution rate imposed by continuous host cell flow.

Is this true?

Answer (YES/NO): NO